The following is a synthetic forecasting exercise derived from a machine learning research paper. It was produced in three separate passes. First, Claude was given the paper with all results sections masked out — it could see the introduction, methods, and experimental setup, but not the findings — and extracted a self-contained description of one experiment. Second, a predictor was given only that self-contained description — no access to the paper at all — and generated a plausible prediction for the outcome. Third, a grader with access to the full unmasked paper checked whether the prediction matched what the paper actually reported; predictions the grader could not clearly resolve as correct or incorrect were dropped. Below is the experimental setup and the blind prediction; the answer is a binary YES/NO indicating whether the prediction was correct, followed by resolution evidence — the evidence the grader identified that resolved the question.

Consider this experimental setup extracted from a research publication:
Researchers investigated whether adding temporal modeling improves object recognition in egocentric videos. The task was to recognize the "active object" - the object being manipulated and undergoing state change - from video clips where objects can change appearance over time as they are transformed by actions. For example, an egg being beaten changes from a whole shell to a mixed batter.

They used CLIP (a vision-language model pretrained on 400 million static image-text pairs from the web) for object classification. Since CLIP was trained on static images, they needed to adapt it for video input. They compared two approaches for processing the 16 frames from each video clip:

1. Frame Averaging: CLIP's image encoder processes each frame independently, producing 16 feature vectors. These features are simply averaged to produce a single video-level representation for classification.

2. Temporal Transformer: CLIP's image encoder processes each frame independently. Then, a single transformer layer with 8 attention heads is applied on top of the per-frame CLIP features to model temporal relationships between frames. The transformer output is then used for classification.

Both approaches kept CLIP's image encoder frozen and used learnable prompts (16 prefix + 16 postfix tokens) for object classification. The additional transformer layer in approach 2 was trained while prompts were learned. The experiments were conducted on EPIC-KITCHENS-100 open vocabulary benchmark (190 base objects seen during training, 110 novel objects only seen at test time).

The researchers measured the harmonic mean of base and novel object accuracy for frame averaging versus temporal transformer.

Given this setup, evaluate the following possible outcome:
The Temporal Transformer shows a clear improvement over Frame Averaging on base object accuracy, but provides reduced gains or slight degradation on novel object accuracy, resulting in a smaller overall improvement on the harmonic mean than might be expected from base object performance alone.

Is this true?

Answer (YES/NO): NO